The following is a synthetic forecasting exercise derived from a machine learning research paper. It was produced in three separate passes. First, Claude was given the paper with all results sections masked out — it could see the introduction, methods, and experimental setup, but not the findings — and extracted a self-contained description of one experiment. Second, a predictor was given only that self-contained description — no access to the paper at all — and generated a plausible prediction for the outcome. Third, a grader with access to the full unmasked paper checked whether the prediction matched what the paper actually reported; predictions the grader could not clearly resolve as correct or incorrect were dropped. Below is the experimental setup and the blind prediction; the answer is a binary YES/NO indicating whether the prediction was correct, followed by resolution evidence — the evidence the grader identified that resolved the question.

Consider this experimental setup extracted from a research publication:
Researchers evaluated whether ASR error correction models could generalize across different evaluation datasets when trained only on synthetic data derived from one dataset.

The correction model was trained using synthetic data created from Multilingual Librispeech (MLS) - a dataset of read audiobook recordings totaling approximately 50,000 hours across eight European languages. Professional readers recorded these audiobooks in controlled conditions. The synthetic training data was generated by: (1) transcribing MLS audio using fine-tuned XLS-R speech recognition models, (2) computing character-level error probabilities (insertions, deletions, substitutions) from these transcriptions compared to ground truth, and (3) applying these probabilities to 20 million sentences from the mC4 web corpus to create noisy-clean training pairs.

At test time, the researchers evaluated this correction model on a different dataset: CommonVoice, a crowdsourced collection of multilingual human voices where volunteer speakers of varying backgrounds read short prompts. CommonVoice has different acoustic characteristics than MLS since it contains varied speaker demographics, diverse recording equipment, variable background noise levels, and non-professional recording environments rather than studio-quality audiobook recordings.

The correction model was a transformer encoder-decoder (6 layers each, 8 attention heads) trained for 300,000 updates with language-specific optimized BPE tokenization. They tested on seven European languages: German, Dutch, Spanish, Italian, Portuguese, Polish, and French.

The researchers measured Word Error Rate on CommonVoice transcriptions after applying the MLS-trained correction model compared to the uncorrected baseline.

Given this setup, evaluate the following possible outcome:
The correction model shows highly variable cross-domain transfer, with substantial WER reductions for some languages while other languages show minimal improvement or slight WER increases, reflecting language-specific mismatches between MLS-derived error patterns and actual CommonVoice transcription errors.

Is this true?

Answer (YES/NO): NO